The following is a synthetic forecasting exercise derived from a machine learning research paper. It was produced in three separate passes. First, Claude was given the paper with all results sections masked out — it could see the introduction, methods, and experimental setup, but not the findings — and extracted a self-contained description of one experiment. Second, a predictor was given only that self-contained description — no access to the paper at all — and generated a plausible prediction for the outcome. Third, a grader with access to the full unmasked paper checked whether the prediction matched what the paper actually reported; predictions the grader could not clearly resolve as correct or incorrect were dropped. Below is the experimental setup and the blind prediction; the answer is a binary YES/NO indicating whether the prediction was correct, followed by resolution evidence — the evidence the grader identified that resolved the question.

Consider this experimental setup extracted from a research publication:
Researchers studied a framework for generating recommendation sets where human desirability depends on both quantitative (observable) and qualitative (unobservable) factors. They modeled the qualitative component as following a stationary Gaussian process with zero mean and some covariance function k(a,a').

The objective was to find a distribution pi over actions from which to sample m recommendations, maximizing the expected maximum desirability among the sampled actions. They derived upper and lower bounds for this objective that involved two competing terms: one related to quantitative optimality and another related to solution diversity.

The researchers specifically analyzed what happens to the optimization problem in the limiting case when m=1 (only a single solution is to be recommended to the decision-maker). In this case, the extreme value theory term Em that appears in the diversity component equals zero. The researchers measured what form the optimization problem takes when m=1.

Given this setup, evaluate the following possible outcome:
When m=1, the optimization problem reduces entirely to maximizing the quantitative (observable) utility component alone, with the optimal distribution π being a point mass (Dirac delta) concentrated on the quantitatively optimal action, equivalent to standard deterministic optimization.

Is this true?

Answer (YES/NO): YES